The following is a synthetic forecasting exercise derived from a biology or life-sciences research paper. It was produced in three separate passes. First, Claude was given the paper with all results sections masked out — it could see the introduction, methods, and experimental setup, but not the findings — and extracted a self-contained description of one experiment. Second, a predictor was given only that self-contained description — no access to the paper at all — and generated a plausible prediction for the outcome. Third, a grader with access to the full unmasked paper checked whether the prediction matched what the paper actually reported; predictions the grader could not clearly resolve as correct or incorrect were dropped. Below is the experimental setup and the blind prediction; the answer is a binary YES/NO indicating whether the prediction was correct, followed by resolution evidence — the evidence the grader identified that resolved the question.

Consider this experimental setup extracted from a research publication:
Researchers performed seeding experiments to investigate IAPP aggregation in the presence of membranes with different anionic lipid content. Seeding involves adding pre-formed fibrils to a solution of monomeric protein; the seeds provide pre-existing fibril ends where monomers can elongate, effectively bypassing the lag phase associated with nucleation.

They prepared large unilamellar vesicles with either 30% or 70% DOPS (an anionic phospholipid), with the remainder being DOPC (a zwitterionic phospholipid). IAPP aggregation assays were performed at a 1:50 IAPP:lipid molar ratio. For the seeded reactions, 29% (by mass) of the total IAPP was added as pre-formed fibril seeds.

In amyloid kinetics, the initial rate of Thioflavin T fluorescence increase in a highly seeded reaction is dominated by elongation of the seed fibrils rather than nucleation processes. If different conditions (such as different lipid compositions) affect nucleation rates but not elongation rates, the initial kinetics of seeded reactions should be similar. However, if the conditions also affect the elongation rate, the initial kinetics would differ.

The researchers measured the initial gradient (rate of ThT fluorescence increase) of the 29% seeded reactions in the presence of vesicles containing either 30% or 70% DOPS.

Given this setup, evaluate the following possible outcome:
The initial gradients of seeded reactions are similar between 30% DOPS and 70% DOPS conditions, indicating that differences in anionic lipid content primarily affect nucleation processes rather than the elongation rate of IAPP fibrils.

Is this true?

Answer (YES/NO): YES